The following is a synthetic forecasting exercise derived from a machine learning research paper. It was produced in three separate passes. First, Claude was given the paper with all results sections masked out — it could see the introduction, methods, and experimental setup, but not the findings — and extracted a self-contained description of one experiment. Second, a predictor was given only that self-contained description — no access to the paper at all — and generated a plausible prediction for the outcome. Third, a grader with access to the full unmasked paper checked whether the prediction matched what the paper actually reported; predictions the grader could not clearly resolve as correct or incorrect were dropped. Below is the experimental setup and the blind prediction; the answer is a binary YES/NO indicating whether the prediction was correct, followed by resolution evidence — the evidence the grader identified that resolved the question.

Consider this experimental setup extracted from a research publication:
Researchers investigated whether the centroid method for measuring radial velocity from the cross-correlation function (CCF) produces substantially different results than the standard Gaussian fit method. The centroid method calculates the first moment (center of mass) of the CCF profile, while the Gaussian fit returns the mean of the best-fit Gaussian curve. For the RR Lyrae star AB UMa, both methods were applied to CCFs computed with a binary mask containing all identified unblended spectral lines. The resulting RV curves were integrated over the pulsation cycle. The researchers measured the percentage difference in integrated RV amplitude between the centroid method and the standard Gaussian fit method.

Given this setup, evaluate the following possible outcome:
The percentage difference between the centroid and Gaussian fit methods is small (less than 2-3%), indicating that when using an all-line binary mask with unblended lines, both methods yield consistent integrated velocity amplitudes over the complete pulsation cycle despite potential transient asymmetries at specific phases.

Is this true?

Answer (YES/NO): YES